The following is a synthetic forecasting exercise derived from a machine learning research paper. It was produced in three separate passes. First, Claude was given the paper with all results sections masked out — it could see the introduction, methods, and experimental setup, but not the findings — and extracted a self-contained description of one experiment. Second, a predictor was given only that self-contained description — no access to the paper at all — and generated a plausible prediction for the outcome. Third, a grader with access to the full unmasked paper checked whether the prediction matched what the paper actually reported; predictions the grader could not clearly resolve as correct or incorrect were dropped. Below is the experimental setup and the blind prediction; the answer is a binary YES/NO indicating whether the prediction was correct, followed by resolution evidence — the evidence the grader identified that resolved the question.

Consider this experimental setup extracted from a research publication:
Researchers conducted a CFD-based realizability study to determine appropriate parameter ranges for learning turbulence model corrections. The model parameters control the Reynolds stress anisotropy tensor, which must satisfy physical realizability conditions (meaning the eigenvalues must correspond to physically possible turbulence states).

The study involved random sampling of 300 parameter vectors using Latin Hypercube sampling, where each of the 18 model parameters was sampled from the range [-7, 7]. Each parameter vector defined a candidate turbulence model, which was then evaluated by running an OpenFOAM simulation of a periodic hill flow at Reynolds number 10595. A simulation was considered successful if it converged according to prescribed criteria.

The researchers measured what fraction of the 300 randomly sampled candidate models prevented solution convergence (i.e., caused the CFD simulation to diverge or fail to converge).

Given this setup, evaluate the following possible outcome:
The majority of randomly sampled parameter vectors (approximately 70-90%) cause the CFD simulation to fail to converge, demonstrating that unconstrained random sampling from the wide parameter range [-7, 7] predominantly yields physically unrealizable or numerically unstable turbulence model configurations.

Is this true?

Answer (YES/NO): NO